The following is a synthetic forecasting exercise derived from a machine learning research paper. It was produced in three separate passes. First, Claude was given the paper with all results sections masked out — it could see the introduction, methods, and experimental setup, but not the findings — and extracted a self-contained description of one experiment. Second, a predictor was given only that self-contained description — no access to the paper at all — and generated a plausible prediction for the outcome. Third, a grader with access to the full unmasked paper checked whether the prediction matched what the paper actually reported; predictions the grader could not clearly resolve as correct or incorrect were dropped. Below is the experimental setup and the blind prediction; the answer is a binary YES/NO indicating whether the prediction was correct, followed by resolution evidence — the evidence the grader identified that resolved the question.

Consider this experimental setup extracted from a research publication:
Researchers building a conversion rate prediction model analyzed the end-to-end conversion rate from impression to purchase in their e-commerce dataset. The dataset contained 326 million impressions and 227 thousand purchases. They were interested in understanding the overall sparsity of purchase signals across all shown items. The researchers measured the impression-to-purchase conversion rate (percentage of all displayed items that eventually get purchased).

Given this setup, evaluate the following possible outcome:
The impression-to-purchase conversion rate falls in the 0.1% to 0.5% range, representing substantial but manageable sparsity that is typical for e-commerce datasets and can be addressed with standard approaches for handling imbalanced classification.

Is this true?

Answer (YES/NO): NO